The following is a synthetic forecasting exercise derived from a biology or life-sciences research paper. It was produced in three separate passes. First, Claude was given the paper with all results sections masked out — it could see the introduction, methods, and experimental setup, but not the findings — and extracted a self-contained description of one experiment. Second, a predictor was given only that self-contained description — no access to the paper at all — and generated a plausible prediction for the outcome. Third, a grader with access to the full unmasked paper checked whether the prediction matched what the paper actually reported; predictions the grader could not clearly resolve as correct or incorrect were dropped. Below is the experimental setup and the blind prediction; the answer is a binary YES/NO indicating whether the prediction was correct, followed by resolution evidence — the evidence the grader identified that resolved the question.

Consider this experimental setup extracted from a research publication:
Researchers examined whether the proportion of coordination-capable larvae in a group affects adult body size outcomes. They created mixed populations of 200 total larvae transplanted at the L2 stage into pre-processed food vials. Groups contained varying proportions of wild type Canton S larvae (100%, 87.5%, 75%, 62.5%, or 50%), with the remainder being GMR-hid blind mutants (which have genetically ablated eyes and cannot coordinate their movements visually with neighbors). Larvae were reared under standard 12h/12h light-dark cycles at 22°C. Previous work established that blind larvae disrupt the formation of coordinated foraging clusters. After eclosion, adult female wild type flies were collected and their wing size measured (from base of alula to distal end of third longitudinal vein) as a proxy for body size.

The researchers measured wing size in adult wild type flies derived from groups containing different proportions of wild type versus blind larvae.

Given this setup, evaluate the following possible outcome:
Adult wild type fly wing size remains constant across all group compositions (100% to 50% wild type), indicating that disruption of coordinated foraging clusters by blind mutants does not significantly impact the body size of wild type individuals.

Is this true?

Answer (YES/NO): NO